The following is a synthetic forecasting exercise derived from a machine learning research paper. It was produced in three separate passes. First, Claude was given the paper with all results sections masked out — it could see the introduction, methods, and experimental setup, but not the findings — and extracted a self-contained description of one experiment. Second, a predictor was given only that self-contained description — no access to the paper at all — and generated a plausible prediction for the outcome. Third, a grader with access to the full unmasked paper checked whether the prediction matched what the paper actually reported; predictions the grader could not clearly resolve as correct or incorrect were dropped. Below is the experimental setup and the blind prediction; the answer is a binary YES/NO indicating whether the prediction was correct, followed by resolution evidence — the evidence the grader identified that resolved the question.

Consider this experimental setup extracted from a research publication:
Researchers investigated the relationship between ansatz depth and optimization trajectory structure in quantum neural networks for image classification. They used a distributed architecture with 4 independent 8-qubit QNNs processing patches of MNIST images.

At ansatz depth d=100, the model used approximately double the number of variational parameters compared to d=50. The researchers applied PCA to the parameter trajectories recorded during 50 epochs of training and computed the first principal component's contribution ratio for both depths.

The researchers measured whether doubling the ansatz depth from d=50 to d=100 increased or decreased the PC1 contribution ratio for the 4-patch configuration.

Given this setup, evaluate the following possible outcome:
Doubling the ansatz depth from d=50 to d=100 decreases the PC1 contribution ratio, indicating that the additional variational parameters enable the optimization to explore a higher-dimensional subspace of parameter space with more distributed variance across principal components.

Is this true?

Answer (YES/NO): YES